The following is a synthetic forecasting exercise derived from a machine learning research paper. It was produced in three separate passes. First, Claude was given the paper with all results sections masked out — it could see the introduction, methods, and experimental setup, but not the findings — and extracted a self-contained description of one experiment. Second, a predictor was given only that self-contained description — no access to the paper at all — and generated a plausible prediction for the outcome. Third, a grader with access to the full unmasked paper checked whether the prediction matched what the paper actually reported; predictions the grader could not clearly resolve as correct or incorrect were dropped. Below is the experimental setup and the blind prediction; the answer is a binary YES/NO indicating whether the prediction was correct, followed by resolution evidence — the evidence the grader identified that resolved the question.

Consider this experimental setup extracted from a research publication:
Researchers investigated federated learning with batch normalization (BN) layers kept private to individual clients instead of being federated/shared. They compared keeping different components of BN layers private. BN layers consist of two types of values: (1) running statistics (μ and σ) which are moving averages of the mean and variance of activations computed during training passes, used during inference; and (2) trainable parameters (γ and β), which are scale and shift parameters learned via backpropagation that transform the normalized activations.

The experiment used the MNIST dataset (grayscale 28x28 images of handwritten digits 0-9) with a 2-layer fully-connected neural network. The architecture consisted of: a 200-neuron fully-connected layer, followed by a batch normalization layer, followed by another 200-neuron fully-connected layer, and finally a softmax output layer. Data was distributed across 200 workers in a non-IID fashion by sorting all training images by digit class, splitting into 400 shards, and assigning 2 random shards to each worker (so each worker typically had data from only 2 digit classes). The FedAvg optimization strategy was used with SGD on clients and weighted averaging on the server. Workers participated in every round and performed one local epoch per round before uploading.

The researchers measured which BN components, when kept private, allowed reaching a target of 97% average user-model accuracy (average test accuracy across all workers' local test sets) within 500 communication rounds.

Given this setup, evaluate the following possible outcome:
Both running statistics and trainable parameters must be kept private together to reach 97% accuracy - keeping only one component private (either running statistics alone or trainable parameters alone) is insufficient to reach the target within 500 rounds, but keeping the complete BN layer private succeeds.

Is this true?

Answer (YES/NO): NO